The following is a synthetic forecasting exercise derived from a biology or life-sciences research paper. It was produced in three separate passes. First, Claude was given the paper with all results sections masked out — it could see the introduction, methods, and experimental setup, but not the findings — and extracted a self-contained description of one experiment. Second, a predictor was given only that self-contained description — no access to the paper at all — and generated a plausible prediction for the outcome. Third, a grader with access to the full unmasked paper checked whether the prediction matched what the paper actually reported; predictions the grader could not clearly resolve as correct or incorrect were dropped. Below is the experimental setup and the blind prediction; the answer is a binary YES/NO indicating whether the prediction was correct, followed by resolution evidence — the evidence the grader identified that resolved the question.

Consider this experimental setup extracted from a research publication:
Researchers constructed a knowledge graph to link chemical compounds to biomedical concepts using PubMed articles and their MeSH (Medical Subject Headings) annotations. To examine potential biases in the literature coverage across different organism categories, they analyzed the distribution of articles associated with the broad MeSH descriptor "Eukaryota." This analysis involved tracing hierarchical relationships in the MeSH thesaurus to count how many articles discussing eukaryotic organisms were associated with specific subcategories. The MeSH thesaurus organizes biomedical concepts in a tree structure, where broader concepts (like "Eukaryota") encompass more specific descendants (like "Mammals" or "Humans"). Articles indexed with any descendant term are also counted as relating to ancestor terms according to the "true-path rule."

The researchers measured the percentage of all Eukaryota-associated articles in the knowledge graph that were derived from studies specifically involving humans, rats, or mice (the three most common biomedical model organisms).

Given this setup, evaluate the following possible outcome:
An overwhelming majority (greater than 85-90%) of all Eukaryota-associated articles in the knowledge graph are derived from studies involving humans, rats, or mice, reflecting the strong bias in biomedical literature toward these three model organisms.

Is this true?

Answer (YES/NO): NO